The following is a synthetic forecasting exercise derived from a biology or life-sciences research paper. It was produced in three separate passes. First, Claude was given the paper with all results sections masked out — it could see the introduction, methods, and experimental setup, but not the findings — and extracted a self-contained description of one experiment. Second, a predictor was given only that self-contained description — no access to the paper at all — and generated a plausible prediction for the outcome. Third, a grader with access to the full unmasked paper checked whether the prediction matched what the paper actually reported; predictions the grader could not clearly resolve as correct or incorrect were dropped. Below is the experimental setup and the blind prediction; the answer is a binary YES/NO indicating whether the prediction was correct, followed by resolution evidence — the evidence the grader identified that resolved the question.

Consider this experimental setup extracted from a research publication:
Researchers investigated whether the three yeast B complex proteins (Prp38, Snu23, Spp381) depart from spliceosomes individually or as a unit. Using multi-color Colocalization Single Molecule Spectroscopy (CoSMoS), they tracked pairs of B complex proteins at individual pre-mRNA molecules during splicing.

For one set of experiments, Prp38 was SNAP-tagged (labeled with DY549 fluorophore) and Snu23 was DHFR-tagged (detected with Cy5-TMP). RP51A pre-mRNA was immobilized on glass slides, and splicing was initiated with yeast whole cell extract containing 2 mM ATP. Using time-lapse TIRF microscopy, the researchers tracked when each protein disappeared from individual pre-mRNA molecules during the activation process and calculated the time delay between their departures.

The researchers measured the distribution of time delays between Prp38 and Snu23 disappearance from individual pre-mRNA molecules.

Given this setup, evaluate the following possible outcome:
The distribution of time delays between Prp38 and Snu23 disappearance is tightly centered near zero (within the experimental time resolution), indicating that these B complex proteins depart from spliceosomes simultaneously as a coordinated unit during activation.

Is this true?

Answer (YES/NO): YES